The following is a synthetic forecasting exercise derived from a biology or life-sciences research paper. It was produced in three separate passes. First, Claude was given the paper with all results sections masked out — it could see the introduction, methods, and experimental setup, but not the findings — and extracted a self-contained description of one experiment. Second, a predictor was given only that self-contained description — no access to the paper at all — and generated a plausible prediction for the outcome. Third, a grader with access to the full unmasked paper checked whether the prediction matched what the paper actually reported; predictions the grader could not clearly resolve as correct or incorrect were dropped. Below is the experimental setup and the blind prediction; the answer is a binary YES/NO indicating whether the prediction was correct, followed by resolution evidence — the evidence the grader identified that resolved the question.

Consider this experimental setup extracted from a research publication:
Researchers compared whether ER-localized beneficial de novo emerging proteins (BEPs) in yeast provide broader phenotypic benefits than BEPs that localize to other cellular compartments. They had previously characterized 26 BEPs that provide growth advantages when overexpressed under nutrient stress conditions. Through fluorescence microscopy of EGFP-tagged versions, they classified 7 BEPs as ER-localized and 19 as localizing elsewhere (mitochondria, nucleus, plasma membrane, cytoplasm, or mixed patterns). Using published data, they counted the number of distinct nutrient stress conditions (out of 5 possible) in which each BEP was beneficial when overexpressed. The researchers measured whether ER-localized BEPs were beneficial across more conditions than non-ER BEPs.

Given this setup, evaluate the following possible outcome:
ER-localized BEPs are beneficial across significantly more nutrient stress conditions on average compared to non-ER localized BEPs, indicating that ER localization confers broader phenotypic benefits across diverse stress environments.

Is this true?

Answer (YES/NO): YES